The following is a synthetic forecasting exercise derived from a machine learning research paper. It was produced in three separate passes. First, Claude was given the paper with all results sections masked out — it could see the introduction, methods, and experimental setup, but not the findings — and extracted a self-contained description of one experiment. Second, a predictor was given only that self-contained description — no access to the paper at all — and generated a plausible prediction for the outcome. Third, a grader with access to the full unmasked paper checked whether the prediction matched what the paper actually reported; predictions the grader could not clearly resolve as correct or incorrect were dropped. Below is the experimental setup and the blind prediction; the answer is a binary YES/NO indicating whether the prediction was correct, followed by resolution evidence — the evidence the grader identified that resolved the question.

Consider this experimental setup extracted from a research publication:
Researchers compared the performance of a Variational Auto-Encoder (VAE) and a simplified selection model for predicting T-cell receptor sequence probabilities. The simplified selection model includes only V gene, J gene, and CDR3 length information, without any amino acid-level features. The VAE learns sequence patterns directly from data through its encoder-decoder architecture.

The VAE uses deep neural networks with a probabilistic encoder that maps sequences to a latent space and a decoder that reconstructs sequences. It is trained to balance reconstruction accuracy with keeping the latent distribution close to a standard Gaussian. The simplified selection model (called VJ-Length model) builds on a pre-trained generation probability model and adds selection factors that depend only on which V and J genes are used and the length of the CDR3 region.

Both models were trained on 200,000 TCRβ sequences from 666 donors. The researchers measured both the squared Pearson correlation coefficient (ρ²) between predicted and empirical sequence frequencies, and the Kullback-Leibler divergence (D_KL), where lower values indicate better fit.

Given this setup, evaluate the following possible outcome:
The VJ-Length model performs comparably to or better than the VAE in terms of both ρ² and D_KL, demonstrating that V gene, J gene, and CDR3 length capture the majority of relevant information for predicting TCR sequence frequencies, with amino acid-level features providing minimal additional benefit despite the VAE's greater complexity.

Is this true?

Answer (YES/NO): NO